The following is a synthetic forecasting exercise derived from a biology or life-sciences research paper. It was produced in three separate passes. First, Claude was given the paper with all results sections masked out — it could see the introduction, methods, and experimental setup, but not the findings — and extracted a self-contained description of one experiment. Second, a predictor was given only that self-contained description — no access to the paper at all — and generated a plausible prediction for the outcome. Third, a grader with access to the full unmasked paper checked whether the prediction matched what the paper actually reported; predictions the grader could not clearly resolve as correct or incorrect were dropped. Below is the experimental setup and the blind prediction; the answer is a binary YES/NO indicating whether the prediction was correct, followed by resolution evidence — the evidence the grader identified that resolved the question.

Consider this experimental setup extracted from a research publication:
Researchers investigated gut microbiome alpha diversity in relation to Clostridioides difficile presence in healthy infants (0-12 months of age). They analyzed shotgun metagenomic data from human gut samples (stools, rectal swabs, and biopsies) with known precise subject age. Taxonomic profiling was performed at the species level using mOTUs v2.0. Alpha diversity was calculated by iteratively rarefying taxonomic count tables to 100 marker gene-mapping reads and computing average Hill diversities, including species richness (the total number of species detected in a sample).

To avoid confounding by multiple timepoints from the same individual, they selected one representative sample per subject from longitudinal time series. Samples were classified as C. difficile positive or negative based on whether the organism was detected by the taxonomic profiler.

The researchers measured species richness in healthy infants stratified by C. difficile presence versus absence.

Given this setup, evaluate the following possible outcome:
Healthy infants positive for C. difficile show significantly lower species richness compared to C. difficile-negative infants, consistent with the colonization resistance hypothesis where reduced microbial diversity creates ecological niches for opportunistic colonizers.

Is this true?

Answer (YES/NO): NO